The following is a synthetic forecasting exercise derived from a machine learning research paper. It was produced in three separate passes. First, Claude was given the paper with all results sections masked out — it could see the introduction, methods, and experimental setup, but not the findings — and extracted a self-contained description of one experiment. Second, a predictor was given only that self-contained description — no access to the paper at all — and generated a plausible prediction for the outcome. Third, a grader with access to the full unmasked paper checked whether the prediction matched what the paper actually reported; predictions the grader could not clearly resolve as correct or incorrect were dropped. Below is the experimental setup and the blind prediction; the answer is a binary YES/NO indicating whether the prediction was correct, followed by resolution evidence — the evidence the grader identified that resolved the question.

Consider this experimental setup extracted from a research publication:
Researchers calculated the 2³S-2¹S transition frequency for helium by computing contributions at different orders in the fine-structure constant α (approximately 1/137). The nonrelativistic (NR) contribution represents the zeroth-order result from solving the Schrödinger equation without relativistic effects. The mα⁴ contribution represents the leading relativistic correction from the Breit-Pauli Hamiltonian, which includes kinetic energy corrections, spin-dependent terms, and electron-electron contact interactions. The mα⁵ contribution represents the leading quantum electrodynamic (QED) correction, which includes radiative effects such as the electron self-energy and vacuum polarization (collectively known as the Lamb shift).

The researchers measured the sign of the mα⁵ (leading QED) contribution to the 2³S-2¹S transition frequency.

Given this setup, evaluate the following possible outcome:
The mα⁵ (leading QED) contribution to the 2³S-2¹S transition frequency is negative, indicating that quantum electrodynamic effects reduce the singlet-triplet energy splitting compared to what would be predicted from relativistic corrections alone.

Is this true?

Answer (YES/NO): YES